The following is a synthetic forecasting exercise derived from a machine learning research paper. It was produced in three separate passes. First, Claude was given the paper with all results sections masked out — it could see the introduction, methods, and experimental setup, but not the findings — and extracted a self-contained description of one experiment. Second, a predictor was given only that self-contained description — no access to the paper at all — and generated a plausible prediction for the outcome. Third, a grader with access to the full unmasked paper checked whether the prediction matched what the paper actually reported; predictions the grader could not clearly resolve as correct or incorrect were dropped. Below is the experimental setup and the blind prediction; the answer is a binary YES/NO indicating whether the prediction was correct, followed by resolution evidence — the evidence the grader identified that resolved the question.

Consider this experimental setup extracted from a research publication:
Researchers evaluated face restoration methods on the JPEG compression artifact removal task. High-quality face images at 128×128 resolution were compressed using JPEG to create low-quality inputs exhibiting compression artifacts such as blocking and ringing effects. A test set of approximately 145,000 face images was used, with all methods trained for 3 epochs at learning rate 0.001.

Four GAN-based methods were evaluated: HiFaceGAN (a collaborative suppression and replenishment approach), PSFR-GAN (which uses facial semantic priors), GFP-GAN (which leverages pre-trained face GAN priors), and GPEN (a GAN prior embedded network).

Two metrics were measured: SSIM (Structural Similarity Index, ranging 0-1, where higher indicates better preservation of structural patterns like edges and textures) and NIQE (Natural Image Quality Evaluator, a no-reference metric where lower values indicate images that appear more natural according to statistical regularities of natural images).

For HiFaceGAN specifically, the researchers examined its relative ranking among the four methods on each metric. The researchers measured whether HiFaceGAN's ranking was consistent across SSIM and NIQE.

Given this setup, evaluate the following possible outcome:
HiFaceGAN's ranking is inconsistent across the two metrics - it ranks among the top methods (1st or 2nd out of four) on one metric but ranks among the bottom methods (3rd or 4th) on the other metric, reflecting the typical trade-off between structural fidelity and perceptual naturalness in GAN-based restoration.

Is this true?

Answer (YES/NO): YES